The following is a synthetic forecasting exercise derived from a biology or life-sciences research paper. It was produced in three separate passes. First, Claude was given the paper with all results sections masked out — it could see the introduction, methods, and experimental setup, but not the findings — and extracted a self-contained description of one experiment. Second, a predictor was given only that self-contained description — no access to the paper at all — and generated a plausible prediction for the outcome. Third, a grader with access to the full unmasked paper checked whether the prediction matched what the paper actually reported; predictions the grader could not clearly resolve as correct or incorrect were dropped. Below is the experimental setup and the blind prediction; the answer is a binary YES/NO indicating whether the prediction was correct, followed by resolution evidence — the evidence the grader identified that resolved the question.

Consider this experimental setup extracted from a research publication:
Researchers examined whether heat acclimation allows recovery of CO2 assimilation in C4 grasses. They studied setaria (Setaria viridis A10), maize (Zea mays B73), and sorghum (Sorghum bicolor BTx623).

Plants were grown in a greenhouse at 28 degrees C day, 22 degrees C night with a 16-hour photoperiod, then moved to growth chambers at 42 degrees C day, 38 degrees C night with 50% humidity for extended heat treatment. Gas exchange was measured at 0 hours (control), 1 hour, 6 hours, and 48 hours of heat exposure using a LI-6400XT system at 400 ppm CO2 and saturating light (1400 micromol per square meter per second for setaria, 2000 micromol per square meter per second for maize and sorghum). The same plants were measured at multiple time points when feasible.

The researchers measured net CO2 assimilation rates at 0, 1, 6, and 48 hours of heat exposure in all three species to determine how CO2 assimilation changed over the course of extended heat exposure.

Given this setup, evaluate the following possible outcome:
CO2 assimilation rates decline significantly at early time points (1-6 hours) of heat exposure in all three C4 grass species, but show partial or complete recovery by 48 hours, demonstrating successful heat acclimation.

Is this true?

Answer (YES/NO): NO